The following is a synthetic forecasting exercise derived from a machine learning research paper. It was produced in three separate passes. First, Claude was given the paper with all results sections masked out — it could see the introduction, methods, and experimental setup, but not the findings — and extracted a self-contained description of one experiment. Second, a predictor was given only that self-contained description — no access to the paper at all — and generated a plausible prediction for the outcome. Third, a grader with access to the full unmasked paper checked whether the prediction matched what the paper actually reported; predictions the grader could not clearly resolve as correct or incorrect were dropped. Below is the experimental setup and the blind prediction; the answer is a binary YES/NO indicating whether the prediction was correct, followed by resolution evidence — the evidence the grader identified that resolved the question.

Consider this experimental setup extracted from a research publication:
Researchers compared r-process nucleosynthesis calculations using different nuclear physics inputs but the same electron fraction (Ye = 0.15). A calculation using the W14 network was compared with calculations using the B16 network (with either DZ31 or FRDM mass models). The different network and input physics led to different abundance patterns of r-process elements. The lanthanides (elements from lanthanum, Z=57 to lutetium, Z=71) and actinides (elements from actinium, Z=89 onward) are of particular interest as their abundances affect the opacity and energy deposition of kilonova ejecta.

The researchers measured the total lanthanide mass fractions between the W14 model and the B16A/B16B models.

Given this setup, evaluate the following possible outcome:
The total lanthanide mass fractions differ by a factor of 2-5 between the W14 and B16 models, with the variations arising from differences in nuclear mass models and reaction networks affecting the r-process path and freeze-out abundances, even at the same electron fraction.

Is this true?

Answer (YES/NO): YES